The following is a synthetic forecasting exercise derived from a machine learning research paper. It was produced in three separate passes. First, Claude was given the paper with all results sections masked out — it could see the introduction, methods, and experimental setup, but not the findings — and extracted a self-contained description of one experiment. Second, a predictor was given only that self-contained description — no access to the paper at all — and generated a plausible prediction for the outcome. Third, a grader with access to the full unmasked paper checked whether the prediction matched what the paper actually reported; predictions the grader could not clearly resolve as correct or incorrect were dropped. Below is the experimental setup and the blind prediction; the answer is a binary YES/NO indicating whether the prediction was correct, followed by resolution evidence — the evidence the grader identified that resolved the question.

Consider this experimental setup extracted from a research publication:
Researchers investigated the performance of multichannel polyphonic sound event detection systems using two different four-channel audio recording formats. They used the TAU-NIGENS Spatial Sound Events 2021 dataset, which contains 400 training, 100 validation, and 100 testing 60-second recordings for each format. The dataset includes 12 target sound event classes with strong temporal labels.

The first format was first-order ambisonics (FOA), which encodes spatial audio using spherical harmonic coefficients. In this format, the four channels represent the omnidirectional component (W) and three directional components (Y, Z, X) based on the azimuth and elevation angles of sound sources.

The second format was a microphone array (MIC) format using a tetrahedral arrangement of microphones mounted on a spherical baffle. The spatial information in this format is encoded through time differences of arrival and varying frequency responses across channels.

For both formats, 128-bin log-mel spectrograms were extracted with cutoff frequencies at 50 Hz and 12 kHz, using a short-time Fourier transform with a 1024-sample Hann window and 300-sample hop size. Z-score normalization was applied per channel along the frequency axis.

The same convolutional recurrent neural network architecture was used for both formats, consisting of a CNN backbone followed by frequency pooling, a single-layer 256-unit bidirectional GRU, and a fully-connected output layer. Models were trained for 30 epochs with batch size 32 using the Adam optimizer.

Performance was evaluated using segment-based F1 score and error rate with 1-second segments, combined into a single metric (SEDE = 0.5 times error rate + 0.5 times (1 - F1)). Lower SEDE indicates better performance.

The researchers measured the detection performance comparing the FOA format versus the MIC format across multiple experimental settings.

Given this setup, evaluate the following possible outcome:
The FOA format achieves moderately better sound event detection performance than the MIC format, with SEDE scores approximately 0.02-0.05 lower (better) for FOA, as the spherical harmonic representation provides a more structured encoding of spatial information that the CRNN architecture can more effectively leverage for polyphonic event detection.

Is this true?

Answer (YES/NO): NO